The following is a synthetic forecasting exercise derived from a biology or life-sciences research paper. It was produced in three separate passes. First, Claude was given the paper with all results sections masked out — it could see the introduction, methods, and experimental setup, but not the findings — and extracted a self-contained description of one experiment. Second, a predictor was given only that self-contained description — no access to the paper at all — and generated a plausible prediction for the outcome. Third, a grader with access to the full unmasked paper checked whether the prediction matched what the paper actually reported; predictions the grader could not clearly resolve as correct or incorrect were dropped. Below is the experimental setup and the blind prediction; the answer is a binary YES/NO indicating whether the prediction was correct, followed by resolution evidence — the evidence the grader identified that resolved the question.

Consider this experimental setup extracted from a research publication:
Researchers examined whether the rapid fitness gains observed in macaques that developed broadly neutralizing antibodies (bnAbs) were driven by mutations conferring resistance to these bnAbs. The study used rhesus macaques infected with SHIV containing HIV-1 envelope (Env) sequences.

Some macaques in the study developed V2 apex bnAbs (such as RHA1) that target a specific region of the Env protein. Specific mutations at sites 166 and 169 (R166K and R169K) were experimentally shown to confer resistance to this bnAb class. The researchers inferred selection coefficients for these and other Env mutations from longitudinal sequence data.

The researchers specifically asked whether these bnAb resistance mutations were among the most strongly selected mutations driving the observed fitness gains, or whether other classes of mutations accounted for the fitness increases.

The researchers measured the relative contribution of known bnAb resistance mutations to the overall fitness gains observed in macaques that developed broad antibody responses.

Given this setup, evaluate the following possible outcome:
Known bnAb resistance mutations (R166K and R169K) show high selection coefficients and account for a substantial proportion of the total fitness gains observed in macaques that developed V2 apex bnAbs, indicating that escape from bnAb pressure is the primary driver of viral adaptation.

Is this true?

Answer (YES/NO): NO